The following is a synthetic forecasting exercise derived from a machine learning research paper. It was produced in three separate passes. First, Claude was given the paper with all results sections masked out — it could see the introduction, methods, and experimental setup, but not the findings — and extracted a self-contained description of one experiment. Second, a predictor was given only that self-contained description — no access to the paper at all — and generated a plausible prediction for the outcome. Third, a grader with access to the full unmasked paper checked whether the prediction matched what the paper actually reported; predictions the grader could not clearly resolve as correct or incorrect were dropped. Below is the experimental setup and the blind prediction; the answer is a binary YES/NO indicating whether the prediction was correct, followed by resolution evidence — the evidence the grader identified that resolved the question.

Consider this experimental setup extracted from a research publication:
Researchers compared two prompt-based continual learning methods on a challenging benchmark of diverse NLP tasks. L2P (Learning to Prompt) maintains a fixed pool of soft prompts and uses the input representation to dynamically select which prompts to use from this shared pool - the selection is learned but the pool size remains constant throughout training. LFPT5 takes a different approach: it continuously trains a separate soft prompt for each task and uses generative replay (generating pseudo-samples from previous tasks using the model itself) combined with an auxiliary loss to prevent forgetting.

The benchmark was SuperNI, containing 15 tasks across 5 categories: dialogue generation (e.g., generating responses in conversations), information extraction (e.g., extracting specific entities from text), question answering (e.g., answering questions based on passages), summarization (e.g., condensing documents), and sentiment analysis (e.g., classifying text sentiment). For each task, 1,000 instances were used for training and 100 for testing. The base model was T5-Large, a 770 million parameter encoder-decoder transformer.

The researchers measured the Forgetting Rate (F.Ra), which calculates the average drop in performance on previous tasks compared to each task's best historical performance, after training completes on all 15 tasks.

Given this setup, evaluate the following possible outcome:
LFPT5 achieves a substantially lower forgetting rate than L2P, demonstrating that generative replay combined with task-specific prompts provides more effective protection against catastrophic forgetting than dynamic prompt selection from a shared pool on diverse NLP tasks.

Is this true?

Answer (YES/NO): NO